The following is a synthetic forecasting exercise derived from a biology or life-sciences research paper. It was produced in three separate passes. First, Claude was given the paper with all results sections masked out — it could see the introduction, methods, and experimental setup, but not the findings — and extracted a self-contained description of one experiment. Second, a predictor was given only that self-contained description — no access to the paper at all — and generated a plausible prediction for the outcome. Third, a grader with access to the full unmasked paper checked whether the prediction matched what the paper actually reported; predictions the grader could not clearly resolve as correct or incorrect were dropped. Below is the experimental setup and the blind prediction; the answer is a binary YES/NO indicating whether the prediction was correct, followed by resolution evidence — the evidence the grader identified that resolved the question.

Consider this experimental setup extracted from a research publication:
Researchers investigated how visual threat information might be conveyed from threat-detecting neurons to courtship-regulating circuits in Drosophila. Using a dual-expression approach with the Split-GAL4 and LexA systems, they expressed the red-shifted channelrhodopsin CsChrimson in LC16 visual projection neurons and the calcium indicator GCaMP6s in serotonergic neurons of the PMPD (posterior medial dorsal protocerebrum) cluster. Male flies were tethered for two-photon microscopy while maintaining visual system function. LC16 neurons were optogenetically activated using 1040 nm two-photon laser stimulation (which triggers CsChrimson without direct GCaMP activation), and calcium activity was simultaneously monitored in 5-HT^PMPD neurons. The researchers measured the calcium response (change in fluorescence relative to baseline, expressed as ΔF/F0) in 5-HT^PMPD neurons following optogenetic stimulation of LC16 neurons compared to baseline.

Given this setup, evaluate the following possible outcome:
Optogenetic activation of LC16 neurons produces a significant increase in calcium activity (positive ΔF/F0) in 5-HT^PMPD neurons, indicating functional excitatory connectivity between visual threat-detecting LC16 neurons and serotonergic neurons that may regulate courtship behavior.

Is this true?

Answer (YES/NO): YES